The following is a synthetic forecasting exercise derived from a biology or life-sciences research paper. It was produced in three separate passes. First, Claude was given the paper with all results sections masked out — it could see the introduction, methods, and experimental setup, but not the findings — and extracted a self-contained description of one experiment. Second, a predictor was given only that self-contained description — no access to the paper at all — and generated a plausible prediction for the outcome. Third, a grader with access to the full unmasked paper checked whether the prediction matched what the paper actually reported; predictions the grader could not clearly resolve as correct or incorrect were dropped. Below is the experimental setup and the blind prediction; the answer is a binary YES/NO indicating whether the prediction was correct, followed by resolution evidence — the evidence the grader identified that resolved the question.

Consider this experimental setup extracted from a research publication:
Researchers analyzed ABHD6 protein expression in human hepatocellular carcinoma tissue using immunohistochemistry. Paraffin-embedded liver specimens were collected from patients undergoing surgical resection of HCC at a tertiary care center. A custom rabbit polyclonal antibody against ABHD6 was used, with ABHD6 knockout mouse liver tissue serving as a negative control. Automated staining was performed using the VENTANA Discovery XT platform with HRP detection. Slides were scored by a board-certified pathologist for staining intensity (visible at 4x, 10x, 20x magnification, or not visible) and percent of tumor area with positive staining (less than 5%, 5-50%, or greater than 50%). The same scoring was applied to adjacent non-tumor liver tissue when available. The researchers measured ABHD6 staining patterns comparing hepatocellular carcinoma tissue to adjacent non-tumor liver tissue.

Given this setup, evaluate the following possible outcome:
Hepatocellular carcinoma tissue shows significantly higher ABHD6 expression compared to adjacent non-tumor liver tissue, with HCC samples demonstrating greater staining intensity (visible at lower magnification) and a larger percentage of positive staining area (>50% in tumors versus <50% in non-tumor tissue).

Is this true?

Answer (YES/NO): YES